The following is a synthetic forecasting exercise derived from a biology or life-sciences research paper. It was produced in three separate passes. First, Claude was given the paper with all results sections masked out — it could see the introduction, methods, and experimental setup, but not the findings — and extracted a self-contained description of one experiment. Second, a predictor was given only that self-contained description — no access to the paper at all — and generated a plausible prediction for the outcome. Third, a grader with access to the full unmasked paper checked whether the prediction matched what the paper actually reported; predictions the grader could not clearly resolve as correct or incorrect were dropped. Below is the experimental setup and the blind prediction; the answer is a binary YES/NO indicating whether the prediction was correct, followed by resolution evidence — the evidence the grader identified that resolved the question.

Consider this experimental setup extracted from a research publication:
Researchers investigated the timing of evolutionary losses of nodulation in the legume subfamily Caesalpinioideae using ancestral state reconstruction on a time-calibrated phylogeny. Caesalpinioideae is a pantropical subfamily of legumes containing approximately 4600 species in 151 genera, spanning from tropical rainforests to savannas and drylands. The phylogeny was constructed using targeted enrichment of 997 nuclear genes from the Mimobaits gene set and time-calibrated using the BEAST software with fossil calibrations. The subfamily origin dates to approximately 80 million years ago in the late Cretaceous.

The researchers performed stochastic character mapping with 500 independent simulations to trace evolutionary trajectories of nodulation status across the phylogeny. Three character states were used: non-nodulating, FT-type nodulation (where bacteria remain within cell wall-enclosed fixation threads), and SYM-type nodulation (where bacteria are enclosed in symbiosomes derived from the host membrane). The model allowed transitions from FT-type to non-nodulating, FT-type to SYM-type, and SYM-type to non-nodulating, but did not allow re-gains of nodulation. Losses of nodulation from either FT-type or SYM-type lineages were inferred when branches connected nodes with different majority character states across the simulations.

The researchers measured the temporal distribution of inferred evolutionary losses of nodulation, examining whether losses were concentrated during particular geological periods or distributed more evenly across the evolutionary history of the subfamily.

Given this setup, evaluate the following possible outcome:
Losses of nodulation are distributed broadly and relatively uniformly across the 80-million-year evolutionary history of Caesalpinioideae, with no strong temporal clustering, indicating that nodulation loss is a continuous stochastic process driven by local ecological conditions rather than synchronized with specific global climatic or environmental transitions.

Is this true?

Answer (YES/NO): NO